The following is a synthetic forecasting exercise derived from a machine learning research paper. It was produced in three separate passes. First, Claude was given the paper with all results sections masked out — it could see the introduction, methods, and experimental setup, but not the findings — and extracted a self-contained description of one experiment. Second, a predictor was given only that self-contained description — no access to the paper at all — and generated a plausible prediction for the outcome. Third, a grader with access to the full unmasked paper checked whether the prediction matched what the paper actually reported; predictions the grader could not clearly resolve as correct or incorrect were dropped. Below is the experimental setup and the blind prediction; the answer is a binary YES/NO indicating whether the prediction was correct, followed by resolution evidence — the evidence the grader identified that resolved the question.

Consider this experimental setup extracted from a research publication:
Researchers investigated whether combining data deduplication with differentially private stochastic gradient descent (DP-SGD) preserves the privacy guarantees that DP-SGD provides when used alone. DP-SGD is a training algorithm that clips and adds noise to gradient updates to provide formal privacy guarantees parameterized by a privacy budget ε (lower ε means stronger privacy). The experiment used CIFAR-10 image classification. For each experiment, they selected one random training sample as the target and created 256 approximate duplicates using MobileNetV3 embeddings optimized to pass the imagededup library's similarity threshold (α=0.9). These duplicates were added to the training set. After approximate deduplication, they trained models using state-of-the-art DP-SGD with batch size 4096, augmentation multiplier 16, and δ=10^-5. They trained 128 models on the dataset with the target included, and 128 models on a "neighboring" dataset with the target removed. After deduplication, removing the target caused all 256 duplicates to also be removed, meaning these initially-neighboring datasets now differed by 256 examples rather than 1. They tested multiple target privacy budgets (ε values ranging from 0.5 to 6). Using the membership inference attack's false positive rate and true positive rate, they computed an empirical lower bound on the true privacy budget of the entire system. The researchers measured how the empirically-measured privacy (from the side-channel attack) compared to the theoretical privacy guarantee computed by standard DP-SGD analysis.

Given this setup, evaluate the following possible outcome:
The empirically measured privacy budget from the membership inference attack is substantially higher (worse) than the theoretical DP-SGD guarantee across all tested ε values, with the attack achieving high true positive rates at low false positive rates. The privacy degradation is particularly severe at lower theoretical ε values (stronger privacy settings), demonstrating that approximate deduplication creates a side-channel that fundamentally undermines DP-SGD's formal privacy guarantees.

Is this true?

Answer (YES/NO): NO